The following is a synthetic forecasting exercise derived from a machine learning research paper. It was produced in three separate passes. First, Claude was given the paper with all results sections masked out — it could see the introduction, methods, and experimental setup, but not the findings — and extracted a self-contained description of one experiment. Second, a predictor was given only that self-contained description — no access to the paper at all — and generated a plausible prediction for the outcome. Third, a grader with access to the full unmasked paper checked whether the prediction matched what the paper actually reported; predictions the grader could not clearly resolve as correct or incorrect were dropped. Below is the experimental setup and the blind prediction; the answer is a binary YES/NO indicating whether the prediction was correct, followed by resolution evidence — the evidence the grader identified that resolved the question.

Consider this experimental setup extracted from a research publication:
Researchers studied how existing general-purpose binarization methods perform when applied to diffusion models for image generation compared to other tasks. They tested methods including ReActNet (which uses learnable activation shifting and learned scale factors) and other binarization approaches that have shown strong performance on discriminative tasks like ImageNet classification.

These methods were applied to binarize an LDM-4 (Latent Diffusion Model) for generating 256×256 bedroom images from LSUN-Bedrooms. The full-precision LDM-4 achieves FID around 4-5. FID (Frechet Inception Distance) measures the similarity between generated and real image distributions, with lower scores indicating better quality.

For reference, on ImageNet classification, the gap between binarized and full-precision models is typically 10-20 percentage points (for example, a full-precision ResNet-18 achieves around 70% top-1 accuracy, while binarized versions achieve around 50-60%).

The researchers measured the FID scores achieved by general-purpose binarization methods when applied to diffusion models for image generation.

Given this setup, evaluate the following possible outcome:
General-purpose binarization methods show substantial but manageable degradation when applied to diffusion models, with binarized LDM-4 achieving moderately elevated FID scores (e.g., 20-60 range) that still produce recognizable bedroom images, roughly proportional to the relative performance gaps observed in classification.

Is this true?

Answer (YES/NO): NO